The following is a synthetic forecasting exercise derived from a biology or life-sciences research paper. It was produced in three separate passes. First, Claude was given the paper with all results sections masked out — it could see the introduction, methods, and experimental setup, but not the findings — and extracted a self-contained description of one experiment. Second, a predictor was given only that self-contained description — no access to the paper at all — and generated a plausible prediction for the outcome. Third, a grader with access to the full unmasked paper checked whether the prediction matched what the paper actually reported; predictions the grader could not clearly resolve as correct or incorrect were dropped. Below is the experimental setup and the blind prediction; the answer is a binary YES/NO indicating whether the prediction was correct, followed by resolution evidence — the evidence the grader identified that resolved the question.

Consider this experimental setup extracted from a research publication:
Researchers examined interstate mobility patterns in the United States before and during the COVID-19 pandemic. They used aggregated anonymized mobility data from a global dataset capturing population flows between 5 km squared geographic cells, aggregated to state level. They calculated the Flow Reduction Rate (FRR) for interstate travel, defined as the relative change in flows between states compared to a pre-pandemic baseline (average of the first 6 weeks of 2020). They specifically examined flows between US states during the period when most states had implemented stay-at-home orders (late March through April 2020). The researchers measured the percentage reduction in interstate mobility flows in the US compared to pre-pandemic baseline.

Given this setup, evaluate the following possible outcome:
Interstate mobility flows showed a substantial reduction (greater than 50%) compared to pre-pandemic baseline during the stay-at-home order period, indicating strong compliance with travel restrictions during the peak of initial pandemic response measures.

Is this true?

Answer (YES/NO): YES